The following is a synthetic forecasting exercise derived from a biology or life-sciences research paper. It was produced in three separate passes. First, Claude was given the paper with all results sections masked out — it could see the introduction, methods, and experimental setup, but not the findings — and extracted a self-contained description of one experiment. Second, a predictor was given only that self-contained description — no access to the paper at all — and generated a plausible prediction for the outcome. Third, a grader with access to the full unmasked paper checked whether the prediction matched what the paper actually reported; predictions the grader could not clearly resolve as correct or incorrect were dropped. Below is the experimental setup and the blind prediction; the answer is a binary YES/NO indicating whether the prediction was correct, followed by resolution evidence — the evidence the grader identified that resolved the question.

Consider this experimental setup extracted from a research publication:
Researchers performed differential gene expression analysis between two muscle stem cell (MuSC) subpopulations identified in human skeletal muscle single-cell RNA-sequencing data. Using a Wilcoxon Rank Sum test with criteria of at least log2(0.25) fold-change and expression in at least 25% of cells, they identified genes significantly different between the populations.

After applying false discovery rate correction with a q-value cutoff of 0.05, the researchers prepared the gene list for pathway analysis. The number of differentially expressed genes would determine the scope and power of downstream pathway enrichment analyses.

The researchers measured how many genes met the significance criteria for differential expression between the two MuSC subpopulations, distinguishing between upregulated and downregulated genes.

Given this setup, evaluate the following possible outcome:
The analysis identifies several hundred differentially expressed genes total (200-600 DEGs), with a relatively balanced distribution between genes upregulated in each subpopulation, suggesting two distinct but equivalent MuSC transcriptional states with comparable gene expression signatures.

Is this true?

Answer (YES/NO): NO